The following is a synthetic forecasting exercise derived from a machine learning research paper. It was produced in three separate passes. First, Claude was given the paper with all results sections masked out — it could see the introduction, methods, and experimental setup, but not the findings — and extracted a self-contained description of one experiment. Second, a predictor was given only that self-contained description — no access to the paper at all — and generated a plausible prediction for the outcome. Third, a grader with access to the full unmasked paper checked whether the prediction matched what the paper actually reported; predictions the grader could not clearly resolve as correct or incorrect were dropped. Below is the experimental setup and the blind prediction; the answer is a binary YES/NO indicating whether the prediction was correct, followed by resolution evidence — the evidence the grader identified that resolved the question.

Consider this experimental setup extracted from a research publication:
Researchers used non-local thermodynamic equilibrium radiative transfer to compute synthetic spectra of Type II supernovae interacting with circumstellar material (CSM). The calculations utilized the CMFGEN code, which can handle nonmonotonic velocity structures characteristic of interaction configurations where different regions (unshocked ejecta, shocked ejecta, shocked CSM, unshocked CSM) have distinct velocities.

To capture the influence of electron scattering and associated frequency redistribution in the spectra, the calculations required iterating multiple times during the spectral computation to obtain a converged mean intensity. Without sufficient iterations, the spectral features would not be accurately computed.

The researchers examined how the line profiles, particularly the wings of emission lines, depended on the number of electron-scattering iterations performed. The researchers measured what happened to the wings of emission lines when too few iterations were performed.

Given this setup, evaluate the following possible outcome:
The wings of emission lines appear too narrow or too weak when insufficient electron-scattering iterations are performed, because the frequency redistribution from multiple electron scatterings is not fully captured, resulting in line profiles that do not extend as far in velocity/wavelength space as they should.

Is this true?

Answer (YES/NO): YES